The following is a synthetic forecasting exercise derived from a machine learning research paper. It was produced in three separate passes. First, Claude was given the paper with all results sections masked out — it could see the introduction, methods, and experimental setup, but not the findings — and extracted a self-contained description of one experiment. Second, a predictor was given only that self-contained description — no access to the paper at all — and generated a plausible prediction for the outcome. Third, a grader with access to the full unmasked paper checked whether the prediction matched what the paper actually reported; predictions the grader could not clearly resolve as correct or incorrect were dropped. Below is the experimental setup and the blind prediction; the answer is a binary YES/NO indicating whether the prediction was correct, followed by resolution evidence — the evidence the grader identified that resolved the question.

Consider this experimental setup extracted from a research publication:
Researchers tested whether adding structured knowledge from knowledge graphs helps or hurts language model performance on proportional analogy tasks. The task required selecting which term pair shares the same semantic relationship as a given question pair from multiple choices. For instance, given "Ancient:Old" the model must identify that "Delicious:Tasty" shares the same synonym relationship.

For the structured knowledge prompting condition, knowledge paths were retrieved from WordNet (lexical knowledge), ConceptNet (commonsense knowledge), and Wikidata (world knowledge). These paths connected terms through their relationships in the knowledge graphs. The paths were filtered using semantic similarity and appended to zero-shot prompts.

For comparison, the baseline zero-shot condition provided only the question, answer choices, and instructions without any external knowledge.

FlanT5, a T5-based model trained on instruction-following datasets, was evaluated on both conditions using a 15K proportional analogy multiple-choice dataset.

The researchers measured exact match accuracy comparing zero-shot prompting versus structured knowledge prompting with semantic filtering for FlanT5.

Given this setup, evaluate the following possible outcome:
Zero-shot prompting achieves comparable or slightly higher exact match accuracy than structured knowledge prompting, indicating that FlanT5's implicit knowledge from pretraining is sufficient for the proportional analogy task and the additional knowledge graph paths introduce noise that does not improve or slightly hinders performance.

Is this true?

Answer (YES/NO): NO